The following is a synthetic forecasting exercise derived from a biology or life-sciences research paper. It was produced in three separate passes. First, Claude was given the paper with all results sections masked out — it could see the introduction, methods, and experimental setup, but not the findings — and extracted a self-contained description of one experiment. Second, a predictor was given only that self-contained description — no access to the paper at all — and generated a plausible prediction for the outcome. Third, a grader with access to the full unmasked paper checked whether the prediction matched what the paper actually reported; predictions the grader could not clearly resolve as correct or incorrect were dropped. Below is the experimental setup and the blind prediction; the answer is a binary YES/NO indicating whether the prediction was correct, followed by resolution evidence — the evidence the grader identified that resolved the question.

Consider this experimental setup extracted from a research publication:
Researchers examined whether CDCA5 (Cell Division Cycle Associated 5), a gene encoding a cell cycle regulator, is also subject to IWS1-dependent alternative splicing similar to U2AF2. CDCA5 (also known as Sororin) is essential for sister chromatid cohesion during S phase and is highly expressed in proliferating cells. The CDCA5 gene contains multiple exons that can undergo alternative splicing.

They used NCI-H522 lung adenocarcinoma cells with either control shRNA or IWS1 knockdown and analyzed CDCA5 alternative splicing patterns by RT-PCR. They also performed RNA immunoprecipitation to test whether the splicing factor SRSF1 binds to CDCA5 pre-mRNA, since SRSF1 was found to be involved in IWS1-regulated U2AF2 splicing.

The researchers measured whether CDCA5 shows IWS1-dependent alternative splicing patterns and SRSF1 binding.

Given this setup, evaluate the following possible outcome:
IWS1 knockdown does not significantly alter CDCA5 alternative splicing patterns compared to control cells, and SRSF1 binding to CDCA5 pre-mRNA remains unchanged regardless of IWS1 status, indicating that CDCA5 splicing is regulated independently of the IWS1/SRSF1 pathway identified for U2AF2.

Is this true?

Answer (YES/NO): NO